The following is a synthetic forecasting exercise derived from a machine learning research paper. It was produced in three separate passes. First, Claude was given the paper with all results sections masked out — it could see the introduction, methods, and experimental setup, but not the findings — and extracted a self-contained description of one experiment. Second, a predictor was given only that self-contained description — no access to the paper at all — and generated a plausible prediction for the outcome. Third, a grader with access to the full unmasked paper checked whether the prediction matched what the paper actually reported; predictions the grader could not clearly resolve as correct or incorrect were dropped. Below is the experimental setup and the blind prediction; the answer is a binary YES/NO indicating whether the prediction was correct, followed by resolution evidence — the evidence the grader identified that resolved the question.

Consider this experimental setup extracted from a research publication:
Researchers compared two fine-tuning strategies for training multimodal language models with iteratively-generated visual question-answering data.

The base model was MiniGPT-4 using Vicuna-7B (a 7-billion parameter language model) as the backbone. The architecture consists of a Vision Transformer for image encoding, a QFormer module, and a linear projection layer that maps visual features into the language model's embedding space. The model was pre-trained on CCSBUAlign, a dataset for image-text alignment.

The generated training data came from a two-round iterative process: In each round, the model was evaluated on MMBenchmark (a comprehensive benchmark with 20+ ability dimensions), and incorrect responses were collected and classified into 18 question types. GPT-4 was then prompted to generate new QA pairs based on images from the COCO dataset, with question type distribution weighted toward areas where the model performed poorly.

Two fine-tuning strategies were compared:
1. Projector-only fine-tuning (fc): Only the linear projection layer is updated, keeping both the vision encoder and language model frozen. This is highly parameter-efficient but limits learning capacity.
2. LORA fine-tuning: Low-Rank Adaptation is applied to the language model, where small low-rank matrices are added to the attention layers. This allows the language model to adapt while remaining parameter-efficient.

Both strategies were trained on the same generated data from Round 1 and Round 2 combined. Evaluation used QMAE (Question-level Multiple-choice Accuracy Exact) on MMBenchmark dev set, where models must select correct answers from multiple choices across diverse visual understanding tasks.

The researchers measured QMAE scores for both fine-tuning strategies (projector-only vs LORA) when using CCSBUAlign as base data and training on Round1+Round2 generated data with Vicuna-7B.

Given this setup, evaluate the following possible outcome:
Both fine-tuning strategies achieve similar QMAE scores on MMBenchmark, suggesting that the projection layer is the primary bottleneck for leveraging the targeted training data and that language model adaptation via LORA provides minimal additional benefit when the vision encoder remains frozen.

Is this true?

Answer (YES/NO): NO